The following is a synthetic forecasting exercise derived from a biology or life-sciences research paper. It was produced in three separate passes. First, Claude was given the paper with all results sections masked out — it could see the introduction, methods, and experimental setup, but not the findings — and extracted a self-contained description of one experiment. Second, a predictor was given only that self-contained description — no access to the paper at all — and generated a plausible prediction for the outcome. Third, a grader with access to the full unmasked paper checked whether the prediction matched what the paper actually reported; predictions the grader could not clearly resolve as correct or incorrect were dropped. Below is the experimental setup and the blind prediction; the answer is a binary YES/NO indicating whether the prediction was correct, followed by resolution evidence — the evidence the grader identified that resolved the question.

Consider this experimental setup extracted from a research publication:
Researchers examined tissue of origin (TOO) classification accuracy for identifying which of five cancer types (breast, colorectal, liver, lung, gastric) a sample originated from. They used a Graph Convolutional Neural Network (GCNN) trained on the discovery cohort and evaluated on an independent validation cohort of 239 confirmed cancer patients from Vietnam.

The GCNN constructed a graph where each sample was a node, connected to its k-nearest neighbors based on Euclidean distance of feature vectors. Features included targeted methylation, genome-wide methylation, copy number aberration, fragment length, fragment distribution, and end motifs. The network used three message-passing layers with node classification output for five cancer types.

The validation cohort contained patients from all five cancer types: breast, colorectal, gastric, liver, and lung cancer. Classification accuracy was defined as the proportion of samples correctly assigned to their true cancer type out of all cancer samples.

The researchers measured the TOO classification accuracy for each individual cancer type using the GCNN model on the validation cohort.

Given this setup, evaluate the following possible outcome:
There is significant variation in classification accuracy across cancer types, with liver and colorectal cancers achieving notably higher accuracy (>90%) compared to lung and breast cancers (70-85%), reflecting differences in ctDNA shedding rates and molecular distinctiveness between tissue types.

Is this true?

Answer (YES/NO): NO